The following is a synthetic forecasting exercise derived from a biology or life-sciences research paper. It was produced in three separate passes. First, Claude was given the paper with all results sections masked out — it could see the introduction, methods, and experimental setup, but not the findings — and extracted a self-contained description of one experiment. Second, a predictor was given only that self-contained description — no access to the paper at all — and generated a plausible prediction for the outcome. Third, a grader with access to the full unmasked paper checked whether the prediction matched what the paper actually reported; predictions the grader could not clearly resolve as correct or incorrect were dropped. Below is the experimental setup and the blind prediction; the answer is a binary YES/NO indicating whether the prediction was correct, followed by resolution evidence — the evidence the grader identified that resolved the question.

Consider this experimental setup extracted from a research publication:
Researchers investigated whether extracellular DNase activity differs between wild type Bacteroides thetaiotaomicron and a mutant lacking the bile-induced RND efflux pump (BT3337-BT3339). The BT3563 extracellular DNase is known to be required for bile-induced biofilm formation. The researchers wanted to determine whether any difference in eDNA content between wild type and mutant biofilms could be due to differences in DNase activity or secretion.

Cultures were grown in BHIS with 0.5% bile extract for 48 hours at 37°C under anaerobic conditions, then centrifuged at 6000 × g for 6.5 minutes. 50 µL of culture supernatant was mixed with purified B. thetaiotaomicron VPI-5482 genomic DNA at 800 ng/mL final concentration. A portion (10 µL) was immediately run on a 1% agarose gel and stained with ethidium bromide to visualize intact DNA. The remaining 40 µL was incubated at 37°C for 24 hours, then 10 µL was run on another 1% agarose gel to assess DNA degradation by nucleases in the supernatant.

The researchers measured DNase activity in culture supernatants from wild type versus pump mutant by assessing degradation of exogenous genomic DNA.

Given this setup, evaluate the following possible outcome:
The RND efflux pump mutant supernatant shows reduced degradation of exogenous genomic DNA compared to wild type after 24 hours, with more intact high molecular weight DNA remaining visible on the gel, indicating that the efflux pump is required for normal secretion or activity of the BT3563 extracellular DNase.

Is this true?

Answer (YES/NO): NO